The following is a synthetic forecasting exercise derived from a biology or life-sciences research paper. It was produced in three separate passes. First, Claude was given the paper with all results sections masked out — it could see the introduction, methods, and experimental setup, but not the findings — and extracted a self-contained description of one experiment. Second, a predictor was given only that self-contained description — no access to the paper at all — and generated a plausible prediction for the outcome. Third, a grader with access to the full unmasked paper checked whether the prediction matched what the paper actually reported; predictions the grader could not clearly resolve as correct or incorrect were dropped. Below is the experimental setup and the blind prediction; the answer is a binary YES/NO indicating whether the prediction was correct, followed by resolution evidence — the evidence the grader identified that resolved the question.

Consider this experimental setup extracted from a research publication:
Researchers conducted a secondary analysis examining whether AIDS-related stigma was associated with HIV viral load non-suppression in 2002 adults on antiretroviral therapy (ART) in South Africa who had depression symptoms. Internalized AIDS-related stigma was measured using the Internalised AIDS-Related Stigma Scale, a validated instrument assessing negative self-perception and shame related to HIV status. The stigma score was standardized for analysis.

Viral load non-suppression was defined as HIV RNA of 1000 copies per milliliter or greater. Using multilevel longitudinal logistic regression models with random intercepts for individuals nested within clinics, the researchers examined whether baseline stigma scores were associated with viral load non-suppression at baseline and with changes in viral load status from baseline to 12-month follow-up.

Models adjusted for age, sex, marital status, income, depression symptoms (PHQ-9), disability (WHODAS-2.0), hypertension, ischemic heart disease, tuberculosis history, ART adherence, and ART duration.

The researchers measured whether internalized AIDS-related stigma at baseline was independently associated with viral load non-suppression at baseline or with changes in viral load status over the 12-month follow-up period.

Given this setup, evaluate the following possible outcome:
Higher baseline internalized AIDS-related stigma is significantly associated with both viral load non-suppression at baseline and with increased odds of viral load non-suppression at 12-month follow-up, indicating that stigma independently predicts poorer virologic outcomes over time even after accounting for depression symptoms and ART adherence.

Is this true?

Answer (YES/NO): NO